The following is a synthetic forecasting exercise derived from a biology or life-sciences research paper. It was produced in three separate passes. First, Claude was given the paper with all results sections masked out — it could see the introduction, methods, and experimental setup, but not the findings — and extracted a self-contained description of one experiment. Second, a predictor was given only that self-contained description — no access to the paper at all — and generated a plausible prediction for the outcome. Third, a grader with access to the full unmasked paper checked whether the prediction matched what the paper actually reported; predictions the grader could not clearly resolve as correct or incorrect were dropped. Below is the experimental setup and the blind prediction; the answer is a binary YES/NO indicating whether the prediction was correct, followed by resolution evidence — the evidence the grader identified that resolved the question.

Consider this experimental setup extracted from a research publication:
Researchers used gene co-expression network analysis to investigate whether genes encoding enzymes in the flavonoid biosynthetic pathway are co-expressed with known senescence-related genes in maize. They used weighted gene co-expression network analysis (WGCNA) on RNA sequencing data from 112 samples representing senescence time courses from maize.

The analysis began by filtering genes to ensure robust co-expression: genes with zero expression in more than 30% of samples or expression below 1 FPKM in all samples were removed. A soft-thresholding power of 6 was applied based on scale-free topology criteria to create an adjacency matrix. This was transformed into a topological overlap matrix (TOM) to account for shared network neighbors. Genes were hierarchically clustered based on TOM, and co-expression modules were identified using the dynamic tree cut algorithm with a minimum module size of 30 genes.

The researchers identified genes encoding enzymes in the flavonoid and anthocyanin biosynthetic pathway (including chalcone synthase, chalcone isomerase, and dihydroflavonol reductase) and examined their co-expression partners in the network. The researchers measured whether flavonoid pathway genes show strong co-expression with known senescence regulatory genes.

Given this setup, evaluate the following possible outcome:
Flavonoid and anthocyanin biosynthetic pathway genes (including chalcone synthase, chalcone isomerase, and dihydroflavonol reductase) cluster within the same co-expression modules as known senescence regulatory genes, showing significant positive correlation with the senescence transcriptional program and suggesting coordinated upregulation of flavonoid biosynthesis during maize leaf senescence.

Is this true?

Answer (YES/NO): NO